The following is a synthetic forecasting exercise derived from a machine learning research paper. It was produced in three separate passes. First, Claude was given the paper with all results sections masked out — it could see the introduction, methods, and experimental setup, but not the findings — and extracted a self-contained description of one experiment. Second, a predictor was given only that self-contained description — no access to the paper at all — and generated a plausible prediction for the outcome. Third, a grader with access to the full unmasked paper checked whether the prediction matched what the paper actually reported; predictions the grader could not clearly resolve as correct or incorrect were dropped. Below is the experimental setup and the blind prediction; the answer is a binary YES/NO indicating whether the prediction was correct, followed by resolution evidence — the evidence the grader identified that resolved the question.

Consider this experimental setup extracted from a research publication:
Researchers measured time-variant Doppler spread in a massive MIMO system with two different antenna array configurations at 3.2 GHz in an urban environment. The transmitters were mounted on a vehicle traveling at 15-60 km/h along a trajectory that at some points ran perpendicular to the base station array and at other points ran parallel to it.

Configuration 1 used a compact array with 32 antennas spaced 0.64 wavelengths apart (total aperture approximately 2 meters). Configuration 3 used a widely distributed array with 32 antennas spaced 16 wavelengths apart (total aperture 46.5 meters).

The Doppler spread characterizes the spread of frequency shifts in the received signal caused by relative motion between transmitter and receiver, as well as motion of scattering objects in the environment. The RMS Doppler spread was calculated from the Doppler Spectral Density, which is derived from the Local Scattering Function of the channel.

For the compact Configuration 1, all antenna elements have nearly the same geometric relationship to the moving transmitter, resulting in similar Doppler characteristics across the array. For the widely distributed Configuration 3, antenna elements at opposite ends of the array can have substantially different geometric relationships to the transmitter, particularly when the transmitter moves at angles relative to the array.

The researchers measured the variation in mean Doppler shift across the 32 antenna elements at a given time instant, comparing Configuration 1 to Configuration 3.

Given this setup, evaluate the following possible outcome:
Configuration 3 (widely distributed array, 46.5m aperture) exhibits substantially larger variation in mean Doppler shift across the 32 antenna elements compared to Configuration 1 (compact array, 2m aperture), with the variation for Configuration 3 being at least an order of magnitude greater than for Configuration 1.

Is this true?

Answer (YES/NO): NO